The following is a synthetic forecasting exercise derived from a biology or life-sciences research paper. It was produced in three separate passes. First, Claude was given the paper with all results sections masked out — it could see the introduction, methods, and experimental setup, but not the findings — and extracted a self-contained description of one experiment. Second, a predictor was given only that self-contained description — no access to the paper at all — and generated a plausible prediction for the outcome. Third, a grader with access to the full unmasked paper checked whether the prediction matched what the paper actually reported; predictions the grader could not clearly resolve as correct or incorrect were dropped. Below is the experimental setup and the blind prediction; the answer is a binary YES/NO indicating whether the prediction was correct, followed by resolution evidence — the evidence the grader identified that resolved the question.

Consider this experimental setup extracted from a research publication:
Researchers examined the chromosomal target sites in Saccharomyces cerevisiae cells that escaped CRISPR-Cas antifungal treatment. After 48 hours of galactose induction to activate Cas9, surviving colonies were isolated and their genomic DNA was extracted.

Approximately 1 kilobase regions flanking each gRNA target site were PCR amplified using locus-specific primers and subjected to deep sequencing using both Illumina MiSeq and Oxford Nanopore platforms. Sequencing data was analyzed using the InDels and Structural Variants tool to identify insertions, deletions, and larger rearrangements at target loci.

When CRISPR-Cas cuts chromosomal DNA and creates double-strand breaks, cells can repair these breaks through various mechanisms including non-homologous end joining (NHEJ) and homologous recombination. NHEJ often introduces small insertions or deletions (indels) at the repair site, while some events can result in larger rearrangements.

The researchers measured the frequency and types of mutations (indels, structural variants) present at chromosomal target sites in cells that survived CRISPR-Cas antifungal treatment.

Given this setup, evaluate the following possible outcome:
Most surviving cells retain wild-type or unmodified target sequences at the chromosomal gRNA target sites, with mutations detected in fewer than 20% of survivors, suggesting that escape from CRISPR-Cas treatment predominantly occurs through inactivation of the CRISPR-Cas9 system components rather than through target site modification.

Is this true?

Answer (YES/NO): YES